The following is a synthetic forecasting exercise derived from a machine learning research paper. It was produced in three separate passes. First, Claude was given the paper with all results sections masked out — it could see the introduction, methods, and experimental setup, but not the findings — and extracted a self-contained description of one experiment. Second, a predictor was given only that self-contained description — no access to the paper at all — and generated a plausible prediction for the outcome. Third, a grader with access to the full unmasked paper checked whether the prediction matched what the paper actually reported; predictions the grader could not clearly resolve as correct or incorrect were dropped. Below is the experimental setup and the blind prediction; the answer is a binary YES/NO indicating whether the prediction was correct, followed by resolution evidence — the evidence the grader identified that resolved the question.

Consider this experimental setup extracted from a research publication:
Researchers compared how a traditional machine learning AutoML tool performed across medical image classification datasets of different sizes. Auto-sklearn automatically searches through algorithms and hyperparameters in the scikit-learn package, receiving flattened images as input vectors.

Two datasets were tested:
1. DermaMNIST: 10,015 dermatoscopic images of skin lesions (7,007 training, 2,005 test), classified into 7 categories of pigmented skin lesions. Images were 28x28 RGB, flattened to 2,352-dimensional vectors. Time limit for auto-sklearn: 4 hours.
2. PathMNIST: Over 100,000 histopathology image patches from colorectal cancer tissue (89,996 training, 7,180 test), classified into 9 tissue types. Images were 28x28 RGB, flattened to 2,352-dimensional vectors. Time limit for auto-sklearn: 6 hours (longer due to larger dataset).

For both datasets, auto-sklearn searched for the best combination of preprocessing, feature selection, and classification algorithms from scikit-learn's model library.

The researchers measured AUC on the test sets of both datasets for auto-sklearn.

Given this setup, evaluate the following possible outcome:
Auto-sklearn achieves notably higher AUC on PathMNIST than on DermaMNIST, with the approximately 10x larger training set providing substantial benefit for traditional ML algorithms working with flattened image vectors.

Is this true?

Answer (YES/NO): NO